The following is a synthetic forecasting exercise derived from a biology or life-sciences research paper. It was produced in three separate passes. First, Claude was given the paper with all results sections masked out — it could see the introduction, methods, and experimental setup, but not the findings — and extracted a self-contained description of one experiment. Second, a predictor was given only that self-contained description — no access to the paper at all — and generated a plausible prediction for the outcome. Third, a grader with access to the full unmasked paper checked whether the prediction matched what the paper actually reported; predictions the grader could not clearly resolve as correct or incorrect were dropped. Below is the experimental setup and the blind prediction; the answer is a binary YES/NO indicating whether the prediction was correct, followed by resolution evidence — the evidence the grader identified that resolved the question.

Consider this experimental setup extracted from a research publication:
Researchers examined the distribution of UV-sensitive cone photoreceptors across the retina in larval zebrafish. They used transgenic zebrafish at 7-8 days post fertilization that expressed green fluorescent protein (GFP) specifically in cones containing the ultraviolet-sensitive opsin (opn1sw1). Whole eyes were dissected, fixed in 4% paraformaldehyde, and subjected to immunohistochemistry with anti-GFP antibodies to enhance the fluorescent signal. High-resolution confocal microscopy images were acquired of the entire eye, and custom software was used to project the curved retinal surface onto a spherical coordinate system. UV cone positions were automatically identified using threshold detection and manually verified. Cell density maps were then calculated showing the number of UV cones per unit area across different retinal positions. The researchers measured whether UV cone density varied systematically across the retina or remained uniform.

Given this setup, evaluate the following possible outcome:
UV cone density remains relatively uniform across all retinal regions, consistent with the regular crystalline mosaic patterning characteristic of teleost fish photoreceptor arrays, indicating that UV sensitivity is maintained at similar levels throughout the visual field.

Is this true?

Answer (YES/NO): NO